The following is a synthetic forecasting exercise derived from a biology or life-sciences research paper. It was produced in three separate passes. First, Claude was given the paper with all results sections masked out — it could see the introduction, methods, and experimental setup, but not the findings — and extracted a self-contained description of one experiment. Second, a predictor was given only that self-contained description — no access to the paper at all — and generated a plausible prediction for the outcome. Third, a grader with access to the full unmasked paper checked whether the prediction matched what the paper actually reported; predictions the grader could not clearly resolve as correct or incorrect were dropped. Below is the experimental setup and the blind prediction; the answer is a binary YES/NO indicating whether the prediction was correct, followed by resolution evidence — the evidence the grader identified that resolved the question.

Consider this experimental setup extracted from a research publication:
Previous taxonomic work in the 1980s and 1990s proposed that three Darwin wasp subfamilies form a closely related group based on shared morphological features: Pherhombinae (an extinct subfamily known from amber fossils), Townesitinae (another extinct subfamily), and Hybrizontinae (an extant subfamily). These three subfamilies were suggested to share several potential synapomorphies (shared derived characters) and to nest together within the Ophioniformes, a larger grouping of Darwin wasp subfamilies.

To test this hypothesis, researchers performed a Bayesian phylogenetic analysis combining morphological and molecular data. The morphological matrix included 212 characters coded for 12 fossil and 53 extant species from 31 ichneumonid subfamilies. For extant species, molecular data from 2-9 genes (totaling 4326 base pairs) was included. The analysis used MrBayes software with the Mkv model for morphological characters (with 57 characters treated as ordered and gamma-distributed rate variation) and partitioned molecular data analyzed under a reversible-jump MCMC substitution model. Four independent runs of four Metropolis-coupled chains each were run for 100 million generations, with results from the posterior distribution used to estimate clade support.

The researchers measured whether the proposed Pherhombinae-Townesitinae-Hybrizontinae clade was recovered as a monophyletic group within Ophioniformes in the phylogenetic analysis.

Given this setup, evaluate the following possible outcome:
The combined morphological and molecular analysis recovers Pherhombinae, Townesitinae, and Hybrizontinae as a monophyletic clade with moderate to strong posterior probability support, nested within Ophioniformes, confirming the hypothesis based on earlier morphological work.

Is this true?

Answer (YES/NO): YES